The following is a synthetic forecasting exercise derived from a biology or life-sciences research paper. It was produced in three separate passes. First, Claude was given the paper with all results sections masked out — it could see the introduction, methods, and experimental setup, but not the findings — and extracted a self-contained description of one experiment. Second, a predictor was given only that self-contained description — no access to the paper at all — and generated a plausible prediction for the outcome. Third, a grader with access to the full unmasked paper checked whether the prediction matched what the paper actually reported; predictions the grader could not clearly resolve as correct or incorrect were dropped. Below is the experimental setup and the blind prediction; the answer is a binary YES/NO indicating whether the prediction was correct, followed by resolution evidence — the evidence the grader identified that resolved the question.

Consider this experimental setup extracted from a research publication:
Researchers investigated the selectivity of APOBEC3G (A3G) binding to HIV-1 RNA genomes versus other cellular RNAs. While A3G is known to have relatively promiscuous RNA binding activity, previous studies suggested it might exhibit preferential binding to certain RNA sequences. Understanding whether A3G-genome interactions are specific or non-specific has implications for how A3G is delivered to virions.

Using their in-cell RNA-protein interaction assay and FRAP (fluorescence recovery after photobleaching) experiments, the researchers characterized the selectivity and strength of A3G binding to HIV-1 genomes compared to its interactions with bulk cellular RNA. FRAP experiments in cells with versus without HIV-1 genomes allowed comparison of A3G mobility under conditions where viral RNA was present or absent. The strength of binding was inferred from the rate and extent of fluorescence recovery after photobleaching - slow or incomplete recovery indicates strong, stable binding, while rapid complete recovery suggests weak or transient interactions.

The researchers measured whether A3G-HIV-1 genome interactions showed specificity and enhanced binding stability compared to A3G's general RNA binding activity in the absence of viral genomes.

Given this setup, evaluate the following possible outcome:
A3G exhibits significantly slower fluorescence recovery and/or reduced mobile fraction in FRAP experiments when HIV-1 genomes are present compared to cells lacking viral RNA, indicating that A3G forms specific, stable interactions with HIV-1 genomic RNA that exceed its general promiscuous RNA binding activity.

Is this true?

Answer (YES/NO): YES